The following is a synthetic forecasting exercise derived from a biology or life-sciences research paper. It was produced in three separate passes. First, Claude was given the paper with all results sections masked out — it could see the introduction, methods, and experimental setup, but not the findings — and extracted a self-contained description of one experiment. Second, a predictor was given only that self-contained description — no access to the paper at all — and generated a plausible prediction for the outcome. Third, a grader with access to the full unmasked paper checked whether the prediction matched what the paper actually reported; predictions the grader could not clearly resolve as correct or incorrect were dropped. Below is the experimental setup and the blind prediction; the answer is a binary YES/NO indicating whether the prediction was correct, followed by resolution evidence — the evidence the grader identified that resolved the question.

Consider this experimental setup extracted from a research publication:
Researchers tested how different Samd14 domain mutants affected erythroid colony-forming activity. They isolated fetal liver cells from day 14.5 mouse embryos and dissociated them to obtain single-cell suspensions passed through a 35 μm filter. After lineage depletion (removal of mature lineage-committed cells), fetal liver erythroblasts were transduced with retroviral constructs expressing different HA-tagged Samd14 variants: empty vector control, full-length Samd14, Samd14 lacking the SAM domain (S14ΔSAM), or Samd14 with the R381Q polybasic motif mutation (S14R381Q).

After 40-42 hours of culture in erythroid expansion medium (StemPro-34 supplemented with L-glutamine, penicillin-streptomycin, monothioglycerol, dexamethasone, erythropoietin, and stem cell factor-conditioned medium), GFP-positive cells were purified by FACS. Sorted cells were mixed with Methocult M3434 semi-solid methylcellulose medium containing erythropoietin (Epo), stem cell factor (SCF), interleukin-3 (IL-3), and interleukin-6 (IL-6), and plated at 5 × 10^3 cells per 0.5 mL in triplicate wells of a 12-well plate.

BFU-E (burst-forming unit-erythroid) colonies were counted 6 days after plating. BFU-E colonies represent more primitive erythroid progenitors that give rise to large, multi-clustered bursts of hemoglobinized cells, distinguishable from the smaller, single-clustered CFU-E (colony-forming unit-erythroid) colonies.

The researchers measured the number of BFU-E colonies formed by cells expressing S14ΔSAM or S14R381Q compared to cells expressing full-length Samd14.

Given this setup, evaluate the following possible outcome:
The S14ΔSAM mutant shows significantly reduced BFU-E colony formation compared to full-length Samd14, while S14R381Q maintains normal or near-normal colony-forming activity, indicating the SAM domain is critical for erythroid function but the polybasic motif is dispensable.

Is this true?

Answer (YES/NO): NO